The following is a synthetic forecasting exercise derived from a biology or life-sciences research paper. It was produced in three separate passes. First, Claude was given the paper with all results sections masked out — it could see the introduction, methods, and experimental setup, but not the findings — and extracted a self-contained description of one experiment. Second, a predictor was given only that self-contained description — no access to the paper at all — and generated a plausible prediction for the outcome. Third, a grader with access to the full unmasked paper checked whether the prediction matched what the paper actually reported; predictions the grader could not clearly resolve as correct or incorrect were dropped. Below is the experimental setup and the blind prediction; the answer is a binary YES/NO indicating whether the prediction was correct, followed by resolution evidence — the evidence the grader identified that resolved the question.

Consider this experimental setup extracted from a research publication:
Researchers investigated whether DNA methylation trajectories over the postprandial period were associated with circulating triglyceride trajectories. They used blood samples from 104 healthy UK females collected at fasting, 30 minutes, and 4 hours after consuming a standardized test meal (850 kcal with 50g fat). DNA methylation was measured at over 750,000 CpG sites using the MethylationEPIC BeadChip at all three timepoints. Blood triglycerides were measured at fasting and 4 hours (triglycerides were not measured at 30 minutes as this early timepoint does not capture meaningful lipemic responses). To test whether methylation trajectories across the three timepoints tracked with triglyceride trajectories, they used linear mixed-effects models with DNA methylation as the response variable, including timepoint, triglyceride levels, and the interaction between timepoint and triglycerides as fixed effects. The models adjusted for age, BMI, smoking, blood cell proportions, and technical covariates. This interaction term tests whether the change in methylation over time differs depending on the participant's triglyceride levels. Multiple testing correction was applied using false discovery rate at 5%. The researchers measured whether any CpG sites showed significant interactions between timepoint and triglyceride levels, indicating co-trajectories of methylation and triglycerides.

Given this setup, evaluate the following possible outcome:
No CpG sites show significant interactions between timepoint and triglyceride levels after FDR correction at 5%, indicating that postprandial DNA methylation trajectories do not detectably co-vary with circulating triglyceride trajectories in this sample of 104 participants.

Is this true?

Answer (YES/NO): NO